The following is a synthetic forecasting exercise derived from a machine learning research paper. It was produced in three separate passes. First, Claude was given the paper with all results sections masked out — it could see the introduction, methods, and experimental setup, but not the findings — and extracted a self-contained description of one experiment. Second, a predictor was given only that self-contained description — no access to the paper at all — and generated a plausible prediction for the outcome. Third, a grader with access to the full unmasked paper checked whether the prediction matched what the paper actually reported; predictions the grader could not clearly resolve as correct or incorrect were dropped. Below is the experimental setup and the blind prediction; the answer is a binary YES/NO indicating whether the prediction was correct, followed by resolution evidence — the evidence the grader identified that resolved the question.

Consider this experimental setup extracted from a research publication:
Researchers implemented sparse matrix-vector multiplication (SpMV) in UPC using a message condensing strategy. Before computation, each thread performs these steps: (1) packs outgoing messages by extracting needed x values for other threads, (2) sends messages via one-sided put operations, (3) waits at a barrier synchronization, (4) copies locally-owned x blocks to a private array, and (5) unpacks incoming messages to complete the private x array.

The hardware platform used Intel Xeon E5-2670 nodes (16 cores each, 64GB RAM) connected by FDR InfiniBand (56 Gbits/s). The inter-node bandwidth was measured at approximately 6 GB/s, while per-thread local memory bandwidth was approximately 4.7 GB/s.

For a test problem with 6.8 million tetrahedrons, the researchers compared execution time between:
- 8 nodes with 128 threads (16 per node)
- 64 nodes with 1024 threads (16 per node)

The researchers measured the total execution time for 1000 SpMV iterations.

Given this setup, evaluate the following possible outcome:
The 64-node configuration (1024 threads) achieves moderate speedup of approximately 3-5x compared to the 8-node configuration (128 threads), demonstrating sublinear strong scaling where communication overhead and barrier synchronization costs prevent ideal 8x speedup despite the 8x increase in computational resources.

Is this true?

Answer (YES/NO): NO